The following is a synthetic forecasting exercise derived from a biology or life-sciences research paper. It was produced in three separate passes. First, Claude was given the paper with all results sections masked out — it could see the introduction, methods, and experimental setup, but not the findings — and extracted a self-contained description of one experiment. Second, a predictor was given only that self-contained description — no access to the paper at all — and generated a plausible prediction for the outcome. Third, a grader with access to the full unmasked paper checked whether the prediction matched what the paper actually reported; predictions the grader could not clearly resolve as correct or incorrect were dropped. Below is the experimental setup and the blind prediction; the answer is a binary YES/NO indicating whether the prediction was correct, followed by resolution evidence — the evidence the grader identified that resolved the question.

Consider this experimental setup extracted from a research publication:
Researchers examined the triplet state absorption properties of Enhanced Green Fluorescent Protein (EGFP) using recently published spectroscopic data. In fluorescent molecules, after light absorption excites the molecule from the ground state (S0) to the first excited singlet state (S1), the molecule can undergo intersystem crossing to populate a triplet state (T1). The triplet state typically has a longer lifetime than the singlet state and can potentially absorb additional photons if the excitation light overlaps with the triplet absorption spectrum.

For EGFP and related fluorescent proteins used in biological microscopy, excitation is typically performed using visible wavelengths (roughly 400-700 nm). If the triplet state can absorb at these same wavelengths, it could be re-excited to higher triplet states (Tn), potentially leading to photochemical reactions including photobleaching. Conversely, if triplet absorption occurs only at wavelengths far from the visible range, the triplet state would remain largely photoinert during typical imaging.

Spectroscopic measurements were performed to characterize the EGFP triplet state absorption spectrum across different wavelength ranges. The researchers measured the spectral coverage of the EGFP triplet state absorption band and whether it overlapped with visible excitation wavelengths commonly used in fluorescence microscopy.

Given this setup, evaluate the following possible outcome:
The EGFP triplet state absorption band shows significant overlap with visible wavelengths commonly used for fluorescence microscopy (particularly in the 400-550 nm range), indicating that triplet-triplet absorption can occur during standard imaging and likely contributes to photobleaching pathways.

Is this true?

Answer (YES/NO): YES